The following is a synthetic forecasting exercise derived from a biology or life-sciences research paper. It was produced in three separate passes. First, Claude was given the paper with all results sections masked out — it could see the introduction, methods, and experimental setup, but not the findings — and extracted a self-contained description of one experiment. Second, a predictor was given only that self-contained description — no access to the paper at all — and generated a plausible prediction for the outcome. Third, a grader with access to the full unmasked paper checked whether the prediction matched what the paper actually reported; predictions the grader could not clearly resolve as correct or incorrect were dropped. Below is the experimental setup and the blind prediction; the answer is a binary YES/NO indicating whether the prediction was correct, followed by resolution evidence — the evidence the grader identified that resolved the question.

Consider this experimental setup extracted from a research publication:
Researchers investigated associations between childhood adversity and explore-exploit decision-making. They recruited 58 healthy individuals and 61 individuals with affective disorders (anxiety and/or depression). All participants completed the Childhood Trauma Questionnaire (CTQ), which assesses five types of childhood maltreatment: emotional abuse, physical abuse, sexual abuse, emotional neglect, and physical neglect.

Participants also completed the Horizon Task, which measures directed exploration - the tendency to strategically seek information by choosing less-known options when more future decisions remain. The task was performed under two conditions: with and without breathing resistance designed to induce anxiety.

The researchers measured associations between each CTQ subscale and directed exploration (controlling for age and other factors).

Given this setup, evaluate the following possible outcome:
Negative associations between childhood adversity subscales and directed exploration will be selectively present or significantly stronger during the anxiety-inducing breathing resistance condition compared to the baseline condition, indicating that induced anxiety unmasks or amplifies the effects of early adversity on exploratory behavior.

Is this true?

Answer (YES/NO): NO